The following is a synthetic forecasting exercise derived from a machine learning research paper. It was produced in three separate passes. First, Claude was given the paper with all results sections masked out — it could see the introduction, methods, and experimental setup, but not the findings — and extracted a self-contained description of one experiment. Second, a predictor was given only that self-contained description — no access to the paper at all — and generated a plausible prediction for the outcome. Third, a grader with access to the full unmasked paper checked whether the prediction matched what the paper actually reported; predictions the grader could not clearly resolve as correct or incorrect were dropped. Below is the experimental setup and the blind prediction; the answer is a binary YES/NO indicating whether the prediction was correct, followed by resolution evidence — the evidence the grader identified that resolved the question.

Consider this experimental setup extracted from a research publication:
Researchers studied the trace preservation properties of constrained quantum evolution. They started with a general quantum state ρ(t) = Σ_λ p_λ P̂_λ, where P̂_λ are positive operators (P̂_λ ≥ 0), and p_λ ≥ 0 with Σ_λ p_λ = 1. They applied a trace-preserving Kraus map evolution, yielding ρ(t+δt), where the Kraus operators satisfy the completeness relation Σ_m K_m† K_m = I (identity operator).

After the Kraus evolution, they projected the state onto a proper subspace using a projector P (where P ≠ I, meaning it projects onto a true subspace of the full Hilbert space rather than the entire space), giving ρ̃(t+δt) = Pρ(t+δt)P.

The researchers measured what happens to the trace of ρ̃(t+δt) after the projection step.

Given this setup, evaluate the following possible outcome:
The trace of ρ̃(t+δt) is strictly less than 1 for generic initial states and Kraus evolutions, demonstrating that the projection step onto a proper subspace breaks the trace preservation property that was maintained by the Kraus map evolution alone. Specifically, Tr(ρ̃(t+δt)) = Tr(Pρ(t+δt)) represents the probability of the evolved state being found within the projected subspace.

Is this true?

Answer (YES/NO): NO